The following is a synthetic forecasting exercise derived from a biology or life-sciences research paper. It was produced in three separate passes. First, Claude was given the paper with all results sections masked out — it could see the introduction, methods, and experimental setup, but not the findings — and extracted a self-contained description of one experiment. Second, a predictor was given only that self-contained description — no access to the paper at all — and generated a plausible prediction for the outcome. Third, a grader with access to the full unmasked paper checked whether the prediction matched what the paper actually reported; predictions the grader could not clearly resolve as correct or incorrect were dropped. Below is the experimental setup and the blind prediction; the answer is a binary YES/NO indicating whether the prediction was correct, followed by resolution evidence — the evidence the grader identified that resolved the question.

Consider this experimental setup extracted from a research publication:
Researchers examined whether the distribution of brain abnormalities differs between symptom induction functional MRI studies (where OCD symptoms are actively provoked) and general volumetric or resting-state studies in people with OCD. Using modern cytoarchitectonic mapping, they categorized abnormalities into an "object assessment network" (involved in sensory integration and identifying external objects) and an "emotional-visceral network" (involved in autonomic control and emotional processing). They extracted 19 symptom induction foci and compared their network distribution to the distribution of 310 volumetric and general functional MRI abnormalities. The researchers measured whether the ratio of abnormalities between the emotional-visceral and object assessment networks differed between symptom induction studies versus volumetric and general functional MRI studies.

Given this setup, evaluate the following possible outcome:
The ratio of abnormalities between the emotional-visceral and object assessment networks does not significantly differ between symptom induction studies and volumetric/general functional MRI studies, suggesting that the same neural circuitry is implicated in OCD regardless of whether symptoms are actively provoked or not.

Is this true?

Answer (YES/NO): NO